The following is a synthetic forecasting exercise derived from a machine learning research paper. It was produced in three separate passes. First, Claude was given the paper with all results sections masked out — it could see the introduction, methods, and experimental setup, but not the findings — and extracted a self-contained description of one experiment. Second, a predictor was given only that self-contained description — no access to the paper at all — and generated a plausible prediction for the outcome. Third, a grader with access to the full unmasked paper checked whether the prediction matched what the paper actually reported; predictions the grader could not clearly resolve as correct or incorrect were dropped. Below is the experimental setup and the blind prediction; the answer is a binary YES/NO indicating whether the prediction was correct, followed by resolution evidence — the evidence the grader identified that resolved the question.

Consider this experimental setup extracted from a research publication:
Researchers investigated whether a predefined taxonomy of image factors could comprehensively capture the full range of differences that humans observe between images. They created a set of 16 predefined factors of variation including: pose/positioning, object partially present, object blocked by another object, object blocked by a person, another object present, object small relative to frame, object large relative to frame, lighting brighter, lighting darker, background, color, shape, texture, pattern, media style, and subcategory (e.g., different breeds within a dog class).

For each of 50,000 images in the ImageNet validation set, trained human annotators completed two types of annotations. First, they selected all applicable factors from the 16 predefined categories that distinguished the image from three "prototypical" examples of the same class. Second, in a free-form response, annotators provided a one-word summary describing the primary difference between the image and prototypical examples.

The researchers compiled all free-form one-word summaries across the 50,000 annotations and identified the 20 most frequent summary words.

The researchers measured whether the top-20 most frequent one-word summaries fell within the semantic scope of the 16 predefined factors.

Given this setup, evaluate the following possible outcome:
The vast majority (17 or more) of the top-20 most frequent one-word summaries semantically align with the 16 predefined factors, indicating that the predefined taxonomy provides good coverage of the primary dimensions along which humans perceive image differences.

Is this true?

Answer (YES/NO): YES